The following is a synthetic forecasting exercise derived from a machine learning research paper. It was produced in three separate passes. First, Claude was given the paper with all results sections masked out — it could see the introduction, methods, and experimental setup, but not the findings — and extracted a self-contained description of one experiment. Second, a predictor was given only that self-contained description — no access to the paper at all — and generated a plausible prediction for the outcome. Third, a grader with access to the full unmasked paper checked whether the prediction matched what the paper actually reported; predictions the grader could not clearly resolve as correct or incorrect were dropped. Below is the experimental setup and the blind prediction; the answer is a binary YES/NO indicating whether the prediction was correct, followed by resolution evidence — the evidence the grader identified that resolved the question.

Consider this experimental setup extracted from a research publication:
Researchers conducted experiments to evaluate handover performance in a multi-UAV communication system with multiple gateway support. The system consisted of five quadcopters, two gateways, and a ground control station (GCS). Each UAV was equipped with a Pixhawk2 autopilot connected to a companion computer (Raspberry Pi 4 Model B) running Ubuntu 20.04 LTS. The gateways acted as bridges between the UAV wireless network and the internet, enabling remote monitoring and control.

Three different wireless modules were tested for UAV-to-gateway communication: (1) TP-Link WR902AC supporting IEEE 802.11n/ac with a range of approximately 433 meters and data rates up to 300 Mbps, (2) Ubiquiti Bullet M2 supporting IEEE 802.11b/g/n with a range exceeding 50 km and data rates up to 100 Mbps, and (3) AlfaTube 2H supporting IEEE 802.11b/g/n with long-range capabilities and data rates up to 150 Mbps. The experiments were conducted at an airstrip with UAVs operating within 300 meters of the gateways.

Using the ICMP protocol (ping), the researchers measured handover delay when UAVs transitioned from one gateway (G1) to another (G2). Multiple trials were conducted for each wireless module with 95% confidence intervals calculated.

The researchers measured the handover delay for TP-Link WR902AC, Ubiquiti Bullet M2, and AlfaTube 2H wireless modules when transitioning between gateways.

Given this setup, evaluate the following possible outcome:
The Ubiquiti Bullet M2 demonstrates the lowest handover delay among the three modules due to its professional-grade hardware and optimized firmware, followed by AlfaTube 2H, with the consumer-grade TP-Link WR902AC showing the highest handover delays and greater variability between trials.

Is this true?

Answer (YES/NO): NO